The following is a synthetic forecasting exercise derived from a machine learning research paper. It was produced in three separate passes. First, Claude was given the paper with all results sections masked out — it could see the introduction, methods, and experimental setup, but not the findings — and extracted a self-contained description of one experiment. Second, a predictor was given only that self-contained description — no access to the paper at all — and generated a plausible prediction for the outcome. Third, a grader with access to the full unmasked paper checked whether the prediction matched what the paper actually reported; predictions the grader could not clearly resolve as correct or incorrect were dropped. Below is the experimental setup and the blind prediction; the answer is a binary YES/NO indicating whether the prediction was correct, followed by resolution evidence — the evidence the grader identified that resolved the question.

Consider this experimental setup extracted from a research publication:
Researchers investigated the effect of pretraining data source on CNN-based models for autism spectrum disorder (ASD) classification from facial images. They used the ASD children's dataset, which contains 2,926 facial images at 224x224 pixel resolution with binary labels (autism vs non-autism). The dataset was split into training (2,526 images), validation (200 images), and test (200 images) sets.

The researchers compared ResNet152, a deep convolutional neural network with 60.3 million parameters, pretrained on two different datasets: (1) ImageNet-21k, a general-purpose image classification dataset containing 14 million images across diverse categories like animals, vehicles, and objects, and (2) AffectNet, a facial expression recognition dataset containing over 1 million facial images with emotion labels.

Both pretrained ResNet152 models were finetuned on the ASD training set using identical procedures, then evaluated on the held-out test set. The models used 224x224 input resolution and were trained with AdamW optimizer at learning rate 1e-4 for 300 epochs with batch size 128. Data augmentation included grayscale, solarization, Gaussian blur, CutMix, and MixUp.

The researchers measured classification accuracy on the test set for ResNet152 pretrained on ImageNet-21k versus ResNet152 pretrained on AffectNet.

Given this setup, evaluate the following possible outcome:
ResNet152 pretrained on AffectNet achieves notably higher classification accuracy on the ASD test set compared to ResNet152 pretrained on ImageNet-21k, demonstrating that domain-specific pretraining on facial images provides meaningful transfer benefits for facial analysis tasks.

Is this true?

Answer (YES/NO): NO